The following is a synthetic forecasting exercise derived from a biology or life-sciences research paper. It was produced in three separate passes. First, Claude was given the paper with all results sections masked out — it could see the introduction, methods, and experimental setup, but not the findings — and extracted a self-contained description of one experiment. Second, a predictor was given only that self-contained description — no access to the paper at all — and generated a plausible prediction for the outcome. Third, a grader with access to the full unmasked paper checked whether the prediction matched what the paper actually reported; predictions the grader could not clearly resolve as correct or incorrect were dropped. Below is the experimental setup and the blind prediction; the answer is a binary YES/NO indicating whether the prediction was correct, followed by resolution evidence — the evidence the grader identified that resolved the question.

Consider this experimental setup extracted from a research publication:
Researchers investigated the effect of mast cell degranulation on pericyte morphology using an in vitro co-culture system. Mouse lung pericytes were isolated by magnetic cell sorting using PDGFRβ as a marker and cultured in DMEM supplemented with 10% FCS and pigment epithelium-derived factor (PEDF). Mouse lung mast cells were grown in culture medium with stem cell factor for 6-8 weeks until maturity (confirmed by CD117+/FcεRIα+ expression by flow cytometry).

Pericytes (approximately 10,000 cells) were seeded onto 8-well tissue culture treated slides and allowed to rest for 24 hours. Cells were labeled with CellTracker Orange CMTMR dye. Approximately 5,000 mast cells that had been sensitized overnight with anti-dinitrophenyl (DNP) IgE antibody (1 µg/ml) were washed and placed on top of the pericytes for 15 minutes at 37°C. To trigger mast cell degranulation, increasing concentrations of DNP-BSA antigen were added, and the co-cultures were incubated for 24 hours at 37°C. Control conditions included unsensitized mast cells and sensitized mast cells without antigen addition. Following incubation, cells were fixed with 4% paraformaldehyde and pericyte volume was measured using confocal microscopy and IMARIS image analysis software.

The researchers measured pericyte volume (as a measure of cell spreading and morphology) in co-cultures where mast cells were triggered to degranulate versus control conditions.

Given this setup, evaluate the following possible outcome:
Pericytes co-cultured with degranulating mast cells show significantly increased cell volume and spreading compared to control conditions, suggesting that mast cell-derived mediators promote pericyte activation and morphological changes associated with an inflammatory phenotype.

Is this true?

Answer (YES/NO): NO